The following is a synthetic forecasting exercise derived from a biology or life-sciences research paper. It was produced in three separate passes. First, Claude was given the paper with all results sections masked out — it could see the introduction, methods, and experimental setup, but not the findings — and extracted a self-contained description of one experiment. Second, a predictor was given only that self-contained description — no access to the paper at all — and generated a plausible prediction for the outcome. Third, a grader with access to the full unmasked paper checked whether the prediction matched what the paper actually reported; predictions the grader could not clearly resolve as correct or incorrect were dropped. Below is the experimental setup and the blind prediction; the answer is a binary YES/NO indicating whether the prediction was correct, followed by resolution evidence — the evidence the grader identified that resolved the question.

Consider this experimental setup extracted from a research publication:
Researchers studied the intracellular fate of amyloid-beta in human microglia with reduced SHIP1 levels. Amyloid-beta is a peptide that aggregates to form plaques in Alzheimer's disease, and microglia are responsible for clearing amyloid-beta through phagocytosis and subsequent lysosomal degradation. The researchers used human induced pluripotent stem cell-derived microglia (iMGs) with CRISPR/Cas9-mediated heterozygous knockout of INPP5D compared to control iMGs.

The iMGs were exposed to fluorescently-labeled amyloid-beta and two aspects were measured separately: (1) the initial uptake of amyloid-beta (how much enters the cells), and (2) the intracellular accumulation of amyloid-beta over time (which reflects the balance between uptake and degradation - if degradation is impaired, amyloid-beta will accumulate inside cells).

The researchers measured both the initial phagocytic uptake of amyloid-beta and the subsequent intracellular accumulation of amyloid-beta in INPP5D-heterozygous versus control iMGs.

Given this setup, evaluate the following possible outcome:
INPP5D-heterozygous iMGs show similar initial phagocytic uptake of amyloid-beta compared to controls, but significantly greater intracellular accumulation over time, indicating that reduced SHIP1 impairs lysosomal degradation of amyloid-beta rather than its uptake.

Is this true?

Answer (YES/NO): YES